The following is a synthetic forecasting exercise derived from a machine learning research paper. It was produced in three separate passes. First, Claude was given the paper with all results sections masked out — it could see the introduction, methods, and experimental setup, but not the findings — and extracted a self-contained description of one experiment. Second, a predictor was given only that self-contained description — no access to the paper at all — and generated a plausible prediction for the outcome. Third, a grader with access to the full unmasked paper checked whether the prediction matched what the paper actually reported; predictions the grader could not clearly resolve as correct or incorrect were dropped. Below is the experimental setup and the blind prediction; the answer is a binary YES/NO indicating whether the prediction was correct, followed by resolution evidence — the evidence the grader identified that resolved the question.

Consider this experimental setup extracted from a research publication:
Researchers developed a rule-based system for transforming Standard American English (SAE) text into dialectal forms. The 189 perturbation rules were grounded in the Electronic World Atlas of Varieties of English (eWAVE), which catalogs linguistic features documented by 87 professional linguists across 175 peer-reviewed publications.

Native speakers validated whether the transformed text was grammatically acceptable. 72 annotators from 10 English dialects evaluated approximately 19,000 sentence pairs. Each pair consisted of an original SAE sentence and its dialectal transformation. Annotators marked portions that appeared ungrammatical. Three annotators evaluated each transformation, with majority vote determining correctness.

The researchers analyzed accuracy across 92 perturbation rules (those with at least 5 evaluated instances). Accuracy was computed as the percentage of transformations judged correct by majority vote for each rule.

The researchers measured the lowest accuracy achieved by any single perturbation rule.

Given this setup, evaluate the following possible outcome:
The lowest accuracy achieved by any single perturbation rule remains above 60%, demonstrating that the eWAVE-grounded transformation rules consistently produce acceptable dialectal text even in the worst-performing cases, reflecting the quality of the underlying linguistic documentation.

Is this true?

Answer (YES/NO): YES